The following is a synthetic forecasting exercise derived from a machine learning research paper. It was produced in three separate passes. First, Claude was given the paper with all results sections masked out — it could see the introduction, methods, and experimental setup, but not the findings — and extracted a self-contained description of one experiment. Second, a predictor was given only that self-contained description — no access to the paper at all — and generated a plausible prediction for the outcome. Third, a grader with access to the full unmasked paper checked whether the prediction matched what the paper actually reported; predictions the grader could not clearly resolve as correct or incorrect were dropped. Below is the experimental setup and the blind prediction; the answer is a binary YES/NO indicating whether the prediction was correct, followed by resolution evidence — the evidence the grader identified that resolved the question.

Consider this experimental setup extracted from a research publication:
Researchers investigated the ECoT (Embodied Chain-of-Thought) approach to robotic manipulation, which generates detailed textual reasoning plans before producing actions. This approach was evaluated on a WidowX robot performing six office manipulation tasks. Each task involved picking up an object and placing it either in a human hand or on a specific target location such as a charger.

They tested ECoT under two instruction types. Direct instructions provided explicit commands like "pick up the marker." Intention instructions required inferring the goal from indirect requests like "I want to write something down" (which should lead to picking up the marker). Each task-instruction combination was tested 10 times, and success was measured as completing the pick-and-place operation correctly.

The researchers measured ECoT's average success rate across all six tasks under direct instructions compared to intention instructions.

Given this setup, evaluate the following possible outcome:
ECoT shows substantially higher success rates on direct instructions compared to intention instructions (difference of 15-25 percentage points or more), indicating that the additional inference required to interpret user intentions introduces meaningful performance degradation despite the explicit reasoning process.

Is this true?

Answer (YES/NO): NO